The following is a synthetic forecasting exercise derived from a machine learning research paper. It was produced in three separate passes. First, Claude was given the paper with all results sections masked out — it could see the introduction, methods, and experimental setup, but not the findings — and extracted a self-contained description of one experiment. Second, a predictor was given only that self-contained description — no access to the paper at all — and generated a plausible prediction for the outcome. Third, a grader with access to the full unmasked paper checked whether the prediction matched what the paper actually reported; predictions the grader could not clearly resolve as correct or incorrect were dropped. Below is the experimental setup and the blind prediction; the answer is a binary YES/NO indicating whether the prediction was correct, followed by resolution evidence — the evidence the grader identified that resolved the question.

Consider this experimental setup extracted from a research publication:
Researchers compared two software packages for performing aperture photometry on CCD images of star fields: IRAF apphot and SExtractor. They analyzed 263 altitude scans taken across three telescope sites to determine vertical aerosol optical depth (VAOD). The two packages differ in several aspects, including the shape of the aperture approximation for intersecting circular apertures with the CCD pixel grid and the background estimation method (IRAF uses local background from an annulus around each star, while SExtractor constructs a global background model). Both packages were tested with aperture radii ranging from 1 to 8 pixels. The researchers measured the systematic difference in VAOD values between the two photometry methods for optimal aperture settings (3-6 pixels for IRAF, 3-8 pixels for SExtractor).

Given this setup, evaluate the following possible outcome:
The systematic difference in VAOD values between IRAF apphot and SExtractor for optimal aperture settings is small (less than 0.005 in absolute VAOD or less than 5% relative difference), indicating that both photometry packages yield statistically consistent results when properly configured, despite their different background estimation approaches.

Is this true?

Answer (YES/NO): YES